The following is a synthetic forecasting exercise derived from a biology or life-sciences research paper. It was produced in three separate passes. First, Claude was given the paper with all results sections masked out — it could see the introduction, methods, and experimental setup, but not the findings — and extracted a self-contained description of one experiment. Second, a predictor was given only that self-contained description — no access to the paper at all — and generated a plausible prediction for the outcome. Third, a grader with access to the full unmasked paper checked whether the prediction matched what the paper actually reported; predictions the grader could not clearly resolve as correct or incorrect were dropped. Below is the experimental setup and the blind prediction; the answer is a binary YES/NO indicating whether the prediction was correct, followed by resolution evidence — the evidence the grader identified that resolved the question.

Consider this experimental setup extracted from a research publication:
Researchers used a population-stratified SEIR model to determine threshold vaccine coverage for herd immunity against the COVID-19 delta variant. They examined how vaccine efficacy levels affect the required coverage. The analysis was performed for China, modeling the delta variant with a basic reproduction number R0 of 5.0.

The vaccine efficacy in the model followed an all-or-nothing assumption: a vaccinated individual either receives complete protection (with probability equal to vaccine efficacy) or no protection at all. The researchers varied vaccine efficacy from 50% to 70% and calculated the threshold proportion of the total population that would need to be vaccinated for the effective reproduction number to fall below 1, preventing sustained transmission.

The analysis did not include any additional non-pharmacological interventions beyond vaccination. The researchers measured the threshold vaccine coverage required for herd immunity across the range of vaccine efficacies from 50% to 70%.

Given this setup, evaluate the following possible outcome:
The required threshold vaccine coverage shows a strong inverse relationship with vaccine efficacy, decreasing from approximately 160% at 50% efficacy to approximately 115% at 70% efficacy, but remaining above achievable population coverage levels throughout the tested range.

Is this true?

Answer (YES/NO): NO